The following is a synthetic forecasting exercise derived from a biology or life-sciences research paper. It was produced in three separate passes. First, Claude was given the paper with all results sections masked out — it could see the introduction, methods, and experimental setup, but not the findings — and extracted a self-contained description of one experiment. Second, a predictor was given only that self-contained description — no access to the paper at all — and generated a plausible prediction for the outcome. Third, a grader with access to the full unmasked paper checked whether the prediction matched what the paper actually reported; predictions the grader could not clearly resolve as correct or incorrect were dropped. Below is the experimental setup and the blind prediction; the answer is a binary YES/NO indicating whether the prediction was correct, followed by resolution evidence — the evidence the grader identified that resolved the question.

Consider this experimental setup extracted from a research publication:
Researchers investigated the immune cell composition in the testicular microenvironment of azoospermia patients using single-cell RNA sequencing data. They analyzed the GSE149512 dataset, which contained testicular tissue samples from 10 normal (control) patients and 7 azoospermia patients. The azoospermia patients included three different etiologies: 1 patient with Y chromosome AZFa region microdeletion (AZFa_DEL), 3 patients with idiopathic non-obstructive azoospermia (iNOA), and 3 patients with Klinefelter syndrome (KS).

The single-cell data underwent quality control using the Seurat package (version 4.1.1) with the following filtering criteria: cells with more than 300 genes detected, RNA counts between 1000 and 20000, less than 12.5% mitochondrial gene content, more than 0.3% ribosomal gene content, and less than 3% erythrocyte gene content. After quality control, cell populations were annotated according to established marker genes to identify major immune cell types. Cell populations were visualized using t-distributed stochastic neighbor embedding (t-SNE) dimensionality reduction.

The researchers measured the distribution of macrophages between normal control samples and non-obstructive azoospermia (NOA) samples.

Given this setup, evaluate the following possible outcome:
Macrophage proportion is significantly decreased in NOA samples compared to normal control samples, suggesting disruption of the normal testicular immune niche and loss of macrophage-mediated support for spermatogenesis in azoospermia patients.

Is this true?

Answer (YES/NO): NO